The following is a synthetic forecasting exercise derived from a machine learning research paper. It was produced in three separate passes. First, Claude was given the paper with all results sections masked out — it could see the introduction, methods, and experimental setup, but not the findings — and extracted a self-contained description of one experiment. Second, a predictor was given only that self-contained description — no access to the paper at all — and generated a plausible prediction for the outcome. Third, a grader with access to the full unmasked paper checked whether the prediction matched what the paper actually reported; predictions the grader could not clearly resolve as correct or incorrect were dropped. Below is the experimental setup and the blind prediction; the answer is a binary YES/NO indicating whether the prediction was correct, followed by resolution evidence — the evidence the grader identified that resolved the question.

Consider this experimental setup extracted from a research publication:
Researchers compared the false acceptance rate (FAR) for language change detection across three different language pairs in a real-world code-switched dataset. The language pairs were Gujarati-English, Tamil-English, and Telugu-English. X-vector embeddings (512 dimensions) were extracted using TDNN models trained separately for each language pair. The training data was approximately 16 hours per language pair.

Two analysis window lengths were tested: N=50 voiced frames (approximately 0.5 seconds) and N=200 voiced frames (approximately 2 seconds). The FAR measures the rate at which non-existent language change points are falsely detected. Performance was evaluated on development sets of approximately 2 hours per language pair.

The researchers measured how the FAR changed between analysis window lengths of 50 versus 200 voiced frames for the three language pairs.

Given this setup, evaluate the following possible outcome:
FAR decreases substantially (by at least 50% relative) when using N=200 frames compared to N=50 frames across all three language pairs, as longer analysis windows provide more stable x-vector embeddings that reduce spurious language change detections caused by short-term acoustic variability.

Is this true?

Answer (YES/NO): YES